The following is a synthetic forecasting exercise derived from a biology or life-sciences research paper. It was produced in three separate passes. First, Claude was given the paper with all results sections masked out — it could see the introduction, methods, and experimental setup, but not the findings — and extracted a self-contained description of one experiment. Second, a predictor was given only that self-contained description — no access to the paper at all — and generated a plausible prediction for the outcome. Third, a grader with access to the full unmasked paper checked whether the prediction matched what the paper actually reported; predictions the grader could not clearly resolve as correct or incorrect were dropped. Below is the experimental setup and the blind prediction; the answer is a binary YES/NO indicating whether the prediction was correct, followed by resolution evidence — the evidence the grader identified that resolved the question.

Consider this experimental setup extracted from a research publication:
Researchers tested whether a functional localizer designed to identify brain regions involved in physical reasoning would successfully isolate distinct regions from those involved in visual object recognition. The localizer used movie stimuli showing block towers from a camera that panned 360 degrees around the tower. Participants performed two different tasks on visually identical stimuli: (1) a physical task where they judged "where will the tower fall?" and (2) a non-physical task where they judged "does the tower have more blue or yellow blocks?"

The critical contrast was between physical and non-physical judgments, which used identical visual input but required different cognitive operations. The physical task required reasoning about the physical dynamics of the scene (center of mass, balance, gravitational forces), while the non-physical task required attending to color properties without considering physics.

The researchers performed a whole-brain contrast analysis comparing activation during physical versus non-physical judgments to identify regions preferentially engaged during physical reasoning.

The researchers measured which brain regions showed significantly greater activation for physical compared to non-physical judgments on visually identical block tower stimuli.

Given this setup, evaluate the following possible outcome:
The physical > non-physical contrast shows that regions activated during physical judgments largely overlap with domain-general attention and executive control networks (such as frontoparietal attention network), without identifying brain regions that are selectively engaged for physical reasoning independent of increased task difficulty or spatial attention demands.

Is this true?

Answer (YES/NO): NO